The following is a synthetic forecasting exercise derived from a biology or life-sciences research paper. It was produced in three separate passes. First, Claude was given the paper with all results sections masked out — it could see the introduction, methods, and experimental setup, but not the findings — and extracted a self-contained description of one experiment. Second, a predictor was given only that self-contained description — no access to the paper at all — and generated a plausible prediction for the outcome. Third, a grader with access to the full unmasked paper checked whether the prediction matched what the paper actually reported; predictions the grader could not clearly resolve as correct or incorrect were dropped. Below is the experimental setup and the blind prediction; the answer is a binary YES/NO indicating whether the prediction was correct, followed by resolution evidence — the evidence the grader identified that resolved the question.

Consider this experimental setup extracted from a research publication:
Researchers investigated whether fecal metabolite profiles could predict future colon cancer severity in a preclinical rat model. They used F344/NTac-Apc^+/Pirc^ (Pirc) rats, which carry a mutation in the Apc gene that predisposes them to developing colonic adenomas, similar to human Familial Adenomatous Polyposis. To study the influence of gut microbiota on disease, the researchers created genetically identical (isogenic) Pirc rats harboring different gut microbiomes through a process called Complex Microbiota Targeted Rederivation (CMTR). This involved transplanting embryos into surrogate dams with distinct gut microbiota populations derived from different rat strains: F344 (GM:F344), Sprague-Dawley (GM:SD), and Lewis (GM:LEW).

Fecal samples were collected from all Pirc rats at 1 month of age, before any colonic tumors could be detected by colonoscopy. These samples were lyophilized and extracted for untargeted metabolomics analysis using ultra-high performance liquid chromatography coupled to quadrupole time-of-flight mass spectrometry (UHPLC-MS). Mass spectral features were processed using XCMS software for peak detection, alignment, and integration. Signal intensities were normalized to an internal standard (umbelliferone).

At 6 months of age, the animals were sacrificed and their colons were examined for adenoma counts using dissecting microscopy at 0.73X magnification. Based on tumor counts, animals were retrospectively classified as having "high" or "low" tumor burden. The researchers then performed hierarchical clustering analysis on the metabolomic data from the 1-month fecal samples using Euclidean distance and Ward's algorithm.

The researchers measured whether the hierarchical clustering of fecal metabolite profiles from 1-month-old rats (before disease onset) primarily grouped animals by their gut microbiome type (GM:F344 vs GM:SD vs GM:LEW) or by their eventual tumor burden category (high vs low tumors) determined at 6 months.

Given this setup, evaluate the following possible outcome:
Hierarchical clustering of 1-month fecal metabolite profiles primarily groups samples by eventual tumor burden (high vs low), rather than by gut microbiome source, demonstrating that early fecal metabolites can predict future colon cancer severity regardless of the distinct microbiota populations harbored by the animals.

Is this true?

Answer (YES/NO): YES